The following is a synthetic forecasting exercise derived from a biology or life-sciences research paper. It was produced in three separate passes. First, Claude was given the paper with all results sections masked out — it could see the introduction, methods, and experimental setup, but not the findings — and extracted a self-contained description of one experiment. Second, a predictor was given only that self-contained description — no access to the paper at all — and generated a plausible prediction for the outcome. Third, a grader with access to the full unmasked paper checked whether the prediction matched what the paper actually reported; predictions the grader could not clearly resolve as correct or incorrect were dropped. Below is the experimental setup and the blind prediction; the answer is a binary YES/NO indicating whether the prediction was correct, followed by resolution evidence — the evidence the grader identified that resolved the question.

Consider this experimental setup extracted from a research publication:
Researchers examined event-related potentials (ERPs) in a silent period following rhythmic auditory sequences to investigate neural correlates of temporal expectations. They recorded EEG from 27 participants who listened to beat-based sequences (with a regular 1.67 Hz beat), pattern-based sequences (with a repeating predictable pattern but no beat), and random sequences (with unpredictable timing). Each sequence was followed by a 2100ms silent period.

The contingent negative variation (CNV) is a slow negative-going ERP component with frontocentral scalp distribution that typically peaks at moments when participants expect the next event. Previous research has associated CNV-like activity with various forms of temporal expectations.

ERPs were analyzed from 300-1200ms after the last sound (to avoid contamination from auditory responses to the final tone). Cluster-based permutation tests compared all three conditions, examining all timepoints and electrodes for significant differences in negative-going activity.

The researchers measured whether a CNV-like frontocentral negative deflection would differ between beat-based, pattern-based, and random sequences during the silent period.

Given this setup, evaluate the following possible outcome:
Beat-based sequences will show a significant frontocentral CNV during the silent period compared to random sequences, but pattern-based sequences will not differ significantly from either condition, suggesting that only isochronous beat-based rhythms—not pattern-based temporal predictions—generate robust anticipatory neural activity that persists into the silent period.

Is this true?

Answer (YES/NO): NO